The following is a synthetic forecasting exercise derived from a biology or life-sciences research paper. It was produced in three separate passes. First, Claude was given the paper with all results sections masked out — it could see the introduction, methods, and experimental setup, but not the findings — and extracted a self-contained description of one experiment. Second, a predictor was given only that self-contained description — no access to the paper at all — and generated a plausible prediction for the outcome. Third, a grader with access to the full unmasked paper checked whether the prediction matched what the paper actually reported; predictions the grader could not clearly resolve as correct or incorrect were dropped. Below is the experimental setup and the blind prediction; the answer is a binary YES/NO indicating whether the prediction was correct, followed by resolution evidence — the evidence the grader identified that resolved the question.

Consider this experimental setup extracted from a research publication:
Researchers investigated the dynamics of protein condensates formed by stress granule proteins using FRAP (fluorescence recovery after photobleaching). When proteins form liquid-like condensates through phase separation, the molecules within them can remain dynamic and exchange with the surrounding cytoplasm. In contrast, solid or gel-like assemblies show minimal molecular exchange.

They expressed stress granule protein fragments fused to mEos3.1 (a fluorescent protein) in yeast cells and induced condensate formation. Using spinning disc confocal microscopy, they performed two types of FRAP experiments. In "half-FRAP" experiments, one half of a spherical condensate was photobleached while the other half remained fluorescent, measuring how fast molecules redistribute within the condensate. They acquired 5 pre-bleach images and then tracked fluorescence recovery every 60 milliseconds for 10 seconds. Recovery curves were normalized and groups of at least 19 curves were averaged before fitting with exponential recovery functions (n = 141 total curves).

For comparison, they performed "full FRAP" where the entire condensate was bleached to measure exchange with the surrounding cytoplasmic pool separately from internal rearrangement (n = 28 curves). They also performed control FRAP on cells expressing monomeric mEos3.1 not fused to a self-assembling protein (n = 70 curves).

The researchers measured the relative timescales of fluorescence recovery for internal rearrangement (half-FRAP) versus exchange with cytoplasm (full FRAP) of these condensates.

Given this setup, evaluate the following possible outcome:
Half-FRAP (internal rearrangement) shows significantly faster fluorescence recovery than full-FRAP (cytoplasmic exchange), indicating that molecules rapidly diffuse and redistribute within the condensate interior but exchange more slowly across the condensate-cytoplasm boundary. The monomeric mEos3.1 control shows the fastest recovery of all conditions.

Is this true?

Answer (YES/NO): YES